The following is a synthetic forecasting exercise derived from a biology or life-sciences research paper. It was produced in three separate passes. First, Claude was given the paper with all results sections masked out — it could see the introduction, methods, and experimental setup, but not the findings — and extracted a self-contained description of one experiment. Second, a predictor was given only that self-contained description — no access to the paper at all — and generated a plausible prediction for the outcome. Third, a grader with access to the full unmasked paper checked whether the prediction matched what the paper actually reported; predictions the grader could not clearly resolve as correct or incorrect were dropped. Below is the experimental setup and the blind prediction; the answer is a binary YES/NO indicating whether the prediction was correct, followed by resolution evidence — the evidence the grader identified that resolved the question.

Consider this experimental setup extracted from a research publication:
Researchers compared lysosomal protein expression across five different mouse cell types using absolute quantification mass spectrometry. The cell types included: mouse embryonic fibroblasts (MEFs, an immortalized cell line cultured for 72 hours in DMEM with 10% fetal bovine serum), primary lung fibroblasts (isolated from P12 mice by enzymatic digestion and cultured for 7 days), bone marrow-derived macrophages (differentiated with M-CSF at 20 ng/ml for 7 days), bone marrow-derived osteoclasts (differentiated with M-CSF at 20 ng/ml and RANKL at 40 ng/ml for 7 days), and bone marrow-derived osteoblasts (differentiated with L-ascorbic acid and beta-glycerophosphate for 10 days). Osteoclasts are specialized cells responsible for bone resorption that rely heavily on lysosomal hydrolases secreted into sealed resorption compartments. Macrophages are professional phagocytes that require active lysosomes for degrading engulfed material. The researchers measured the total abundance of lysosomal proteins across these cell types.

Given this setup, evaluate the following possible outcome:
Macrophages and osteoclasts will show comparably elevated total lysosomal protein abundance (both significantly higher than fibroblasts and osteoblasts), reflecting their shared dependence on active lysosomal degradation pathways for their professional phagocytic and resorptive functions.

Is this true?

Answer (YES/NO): NO